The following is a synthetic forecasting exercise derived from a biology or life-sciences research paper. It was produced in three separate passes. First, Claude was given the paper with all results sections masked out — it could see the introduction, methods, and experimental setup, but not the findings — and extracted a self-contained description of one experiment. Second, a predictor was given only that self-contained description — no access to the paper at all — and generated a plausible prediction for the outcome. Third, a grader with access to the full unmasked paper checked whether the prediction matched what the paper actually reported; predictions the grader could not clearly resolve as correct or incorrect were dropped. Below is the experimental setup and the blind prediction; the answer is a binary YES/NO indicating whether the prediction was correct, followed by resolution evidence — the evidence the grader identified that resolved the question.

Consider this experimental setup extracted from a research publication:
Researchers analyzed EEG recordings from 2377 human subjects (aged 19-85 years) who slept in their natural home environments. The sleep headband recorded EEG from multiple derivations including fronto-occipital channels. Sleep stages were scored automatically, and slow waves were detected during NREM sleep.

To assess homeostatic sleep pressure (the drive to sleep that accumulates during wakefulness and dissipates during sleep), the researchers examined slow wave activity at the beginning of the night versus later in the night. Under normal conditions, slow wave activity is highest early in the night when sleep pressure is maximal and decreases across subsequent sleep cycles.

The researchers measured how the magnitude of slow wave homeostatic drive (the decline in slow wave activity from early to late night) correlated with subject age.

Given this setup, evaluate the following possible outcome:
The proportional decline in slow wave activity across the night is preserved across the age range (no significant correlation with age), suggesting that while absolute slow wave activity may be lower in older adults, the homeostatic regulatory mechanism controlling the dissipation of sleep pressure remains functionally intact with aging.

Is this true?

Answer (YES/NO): NO